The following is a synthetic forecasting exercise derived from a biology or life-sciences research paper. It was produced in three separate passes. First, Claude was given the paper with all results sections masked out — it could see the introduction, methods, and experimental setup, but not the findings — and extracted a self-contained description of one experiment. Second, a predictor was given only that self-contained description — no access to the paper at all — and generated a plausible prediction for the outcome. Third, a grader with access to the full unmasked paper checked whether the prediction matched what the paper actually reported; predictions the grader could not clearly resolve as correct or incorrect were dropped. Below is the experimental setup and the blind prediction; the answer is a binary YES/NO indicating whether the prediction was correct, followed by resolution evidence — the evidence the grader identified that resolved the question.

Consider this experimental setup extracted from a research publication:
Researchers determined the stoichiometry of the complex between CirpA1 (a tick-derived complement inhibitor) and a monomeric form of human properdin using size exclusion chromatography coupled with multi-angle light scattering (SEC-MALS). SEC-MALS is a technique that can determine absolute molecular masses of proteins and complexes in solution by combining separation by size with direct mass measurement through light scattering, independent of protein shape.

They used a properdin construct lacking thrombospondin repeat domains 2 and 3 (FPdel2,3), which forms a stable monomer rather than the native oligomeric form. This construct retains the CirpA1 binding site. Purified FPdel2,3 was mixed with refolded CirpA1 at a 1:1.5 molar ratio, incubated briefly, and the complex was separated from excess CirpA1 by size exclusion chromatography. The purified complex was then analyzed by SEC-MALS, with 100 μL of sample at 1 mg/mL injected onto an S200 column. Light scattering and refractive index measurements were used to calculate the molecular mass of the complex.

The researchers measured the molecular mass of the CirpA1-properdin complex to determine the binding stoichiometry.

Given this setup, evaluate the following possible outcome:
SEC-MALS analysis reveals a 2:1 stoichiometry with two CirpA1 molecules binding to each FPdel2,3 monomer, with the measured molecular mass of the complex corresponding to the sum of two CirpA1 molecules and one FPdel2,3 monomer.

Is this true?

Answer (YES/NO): NO